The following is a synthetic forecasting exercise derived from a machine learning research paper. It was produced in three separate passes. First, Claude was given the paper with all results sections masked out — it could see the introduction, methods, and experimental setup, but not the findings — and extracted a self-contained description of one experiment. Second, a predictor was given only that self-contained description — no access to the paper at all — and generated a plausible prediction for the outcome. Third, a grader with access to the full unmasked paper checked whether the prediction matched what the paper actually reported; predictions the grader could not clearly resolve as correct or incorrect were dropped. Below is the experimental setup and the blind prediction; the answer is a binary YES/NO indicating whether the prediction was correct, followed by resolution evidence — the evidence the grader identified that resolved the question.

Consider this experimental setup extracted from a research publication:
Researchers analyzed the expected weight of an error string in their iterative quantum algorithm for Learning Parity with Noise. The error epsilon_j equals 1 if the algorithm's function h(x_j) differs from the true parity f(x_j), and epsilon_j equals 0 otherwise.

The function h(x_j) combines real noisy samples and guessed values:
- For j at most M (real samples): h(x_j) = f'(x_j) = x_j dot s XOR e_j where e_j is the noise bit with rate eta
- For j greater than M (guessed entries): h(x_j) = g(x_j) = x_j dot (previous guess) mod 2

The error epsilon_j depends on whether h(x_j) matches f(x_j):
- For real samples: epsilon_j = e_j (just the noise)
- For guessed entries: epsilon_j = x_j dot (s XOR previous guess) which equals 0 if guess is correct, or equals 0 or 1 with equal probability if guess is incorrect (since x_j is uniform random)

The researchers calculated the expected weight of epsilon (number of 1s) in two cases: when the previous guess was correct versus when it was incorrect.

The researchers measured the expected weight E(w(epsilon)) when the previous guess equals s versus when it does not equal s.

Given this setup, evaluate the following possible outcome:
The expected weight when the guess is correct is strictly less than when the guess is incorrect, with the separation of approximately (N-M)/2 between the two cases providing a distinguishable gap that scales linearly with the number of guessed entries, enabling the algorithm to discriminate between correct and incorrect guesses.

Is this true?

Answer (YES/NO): YES